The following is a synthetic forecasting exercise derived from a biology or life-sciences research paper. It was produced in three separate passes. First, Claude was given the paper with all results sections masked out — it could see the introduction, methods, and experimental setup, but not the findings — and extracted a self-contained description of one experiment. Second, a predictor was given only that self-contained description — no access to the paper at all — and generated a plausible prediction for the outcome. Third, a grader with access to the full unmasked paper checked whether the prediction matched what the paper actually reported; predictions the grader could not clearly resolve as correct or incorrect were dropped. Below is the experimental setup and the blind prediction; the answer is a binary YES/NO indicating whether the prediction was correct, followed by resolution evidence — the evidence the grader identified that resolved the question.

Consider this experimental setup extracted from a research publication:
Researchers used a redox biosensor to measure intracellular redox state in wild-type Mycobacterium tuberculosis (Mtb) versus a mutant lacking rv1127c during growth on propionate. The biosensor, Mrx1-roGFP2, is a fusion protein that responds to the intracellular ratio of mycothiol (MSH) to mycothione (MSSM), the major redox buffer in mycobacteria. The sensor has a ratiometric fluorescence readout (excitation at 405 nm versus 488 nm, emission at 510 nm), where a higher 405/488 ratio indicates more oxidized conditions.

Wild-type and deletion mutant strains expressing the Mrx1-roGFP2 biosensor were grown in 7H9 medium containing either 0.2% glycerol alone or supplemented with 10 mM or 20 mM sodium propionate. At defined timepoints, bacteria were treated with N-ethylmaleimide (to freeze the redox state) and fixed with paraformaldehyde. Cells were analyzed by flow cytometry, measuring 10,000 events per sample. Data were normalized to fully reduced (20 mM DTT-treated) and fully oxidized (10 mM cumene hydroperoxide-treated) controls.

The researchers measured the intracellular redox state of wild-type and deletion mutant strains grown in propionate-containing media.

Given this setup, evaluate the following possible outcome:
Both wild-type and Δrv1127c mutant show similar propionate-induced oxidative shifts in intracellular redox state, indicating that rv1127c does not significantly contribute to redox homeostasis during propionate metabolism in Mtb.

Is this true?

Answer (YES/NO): NO